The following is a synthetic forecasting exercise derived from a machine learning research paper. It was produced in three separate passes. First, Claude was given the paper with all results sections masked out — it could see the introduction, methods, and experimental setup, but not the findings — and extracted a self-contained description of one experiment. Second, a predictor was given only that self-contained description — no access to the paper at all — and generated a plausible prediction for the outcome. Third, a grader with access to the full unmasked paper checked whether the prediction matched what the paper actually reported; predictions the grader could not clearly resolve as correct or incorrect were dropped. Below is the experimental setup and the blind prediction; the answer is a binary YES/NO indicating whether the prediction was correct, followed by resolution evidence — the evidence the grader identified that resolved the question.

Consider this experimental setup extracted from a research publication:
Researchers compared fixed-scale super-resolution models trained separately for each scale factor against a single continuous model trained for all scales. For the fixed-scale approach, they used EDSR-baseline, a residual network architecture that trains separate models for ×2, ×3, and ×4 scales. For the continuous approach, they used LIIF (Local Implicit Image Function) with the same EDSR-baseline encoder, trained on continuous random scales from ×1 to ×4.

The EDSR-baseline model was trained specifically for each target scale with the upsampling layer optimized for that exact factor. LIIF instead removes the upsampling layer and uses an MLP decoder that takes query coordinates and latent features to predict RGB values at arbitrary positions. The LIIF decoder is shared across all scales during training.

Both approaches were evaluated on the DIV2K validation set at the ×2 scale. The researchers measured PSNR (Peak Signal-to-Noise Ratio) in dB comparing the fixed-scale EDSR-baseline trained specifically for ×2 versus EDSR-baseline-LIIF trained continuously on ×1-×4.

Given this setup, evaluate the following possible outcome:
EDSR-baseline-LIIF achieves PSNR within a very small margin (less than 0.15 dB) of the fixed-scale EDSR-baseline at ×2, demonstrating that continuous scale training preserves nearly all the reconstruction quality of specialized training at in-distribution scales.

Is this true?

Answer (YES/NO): NO